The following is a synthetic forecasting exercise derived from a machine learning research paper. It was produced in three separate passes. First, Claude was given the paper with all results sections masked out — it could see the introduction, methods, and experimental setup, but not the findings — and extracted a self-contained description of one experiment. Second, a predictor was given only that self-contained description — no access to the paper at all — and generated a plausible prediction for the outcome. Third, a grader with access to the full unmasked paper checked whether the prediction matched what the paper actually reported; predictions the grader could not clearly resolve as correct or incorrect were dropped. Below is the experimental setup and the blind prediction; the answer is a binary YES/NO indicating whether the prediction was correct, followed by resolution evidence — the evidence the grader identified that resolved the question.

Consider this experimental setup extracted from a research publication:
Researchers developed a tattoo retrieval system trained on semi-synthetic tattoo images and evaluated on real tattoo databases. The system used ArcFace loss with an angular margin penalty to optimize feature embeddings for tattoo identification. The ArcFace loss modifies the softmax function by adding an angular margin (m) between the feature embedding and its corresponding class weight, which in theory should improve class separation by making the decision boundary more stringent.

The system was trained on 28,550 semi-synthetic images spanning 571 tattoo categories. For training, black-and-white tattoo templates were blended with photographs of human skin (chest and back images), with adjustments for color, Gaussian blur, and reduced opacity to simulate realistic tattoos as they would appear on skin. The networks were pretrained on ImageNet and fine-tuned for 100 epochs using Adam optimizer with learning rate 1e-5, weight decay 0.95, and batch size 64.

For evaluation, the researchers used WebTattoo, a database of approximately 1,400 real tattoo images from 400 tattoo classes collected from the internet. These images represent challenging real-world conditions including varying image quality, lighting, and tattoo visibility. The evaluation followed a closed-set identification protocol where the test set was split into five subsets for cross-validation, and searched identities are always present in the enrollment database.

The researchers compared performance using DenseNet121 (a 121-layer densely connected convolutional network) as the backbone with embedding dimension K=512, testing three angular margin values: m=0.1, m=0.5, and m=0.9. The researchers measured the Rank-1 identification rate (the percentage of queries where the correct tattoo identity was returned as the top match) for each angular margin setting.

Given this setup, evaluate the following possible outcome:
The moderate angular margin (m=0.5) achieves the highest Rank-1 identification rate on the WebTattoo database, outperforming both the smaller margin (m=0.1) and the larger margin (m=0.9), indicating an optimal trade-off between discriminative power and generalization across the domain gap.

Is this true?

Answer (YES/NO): YES